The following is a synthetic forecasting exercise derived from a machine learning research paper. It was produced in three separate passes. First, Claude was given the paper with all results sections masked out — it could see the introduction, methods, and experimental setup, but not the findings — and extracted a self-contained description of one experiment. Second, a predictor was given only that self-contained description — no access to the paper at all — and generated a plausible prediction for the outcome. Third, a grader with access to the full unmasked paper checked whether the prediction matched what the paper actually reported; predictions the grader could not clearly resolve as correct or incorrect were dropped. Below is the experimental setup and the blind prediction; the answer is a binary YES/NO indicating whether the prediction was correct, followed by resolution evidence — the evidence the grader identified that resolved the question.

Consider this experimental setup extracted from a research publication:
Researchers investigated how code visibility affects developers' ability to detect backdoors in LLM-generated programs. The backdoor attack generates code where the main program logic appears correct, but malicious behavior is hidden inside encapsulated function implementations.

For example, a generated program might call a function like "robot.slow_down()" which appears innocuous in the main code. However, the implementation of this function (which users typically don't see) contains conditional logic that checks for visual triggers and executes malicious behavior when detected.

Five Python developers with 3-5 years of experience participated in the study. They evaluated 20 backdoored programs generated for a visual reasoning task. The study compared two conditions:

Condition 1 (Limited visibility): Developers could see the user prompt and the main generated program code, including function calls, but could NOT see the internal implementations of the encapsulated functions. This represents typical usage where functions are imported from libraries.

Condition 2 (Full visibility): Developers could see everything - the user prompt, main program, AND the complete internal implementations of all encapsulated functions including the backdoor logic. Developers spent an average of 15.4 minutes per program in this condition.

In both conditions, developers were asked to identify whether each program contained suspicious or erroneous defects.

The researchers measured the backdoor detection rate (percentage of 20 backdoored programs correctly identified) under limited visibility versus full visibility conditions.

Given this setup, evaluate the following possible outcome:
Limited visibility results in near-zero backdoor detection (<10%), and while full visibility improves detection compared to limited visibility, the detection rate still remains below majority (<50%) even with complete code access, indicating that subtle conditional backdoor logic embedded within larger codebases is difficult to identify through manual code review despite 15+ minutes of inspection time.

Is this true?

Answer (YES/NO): NO